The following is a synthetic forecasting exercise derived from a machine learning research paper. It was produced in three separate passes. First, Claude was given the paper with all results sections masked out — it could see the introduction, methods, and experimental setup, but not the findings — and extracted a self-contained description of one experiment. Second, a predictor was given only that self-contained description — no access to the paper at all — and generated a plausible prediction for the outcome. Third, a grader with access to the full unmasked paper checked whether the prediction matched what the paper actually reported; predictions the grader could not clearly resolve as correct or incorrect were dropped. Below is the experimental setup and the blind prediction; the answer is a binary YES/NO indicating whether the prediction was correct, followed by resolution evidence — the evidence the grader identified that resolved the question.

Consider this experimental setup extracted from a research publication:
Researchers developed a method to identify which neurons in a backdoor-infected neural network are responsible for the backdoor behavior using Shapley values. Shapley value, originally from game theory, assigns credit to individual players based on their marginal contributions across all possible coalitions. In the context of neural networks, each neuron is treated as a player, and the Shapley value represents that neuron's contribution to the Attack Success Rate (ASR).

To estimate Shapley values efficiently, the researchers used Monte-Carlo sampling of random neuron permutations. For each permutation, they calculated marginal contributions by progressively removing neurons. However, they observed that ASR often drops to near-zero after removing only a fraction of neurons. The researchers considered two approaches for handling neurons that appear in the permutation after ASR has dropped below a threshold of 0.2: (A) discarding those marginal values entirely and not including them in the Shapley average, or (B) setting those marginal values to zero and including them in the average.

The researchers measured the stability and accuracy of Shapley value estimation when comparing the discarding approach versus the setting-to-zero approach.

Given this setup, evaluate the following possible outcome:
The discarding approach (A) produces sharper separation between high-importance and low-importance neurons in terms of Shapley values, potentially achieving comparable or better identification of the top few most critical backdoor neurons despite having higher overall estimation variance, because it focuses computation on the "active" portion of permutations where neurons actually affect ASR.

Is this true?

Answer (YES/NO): NO